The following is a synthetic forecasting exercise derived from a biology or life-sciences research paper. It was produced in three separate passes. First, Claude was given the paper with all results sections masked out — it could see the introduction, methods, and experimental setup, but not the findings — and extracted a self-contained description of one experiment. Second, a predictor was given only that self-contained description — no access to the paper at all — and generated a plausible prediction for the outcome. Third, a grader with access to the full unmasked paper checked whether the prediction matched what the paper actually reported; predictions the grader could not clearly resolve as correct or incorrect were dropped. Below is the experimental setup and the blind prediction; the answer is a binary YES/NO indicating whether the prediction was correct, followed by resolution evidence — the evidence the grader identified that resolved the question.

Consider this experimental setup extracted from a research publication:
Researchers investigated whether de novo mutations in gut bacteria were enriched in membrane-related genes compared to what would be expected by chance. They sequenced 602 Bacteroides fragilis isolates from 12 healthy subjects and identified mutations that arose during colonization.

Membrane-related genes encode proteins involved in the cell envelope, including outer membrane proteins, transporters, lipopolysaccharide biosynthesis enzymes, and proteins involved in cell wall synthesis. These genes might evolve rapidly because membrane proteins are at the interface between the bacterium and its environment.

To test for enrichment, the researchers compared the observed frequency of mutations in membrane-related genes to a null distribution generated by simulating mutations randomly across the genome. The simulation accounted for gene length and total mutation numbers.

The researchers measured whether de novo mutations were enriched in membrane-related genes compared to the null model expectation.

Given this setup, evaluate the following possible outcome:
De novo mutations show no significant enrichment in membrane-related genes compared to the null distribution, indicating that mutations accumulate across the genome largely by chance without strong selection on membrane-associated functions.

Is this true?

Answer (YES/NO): NO